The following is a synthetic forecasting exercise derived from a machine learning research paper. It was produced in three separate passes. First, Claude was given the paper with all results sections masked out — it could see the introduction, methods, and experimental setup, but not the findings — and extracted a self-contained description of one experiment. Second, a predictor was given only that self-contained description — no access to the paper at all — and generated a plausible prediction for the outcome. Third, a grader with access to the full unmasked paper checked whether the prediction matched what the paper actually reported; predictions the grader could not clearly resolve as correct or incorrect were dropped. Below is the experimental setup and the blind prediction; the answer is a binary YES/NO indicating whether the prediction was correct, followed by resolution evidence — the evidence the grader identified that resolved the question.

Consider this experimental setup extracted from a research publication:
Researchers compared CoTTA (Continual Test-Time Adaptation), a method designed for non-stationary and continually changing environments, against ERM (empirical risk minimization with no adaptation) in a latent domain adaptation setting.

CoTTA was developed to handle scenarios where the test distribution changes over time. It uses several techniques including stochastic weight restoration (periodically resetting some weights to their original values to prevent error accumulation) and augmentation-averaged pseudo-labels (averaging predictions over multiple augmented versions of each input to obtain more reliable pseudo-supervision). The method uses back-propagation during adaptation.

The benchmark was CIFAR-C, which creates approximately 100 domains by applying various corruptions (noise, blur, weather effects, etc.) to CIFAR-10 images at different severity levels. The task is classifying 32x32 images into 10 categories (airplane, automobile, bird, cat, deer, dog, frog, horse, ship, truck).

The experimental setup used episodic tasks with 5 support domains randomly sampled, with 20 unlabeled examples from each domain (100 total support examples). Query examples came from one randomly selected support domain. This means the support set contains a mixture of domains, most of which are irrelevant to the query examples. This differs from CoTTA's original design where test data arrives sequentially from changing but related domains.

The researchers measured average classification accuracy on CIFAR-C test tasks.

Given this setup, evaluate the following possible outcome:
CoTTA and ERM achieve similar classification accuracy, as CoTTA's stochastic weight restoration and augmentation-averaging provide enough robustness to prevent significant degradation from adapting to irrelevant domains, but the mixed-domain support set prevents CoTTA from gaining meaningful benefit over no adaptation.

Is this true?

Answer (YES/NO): NO